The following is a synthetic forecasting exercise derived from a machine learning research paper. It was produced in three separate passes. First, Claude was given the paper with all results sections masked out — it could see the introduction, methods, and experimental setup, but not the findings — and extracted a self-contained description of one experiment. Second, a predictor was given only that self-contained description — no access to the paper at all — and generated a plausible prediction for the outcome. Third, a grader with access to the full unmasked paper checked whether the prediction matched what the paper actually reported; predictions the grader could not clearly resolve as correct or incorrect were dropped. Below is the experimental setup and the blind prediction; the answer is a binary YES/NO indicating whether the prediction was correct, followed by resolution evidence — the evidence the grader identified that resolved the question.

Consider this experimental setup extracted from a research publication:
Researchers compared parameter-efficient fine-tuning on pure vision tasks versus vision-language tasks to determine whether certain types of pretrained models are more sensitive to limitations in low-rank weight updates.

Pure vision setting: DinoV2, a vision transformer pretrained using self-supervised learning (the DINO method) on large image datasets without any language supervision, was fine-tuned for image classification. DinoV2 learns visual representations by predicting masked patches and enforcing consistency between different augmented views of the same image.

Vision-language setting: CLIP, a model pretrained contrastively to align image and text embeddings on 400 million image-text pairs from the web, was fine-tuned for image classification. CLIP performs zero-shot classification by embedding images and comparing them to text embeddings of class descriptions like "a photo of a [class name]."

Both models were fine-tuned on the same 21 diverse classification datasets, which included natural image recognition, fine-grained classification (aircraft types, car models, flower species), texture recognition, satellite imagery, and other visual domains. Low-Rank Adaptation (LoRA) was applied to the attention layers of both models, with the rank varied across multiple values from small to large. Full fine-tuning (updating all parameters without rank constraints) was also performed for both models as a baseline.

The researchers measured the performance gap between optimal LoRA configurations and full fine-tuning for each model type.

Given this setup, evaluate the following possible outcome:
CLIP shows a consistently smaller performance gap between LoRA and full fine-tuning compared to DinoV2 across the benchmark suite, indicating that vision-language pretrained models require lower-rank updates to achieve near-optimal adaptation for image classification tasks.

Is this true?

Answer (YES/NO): NO